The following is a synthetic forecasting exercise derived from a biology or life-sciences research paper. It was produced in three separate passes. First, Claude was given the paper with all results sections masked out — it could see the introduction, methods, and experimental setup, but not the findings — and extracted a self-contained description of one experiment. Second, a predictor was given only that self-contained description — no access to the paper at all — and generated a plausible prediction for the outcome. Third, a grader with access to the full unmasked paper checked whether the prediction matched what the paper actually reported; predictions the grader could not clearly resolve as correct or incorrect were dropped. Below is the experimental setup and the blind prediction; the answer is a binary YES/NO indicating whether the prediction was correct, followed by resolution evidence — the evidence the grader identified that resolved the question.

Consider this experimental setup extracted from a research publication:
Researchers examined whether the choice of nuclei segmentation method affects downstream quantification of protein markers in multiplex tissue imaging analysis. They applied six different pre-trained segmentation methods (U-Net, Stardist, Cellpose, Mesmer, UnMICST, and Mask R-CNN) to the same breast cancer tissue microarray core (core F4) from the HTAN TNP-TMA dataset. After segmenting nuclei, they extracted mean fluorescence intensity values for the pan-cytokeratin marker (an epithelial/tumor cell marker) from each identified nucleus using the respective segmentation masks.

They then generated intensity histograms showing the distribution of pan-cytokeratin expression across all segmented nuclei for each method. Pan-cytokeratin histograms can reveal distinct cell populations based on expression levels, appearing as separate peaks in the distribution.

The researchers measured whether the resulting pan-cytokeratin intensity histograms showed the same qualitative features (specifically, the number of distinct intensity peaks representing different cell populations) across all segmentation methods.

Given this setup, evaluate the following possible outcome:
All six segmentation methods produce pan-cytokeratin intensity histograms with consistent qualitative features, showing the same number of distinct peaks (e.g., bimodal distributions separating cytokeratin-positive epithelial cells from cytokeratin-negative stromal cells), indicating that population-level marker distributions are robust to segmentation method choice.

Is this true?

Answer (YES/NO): NO